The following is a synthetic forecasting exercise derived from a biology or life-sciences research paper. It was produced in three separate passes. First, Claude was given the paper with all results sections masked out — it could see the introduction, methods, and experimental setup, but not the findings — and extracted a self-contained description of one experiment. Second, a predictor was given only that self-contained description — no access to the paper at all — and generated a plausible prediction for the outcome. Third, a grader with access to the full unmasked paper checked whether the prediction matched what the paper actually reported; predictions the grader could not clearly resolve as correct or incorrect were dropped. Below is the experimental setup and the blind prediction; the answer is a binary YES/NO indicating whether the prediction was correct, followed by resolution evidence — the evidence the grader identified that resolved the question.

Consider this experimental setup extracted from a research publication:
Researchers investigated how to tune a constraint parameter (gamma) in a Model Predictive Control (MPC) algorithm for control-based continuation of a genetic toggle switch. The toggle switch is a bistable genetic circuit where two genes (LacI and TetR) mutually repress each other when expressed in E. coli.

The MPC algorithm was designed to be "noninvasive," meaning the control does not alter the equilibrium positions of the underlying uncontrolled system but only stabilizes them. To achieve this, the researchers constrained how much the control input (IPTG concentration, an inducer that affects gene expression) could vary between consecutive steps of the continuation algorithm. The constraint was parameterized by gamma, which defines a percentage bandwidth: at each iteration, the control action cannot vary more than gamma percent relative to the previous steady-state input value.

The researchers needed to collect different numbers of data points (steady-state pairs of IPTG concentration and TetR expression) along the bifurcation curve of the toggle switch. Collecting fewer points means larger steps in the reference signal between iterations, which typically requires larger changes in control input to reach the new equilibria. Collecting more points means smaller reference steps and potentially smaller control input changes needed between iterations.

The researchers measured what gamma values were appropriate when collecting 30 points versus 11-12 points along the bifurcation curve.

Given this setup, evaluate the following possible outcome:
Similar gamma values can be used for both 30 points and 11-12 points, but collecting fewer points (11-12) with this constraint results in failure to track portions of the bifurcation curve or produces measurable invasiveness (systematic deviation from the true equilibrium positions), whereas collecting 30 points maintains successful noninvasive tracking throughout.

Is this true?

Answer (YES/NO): NO